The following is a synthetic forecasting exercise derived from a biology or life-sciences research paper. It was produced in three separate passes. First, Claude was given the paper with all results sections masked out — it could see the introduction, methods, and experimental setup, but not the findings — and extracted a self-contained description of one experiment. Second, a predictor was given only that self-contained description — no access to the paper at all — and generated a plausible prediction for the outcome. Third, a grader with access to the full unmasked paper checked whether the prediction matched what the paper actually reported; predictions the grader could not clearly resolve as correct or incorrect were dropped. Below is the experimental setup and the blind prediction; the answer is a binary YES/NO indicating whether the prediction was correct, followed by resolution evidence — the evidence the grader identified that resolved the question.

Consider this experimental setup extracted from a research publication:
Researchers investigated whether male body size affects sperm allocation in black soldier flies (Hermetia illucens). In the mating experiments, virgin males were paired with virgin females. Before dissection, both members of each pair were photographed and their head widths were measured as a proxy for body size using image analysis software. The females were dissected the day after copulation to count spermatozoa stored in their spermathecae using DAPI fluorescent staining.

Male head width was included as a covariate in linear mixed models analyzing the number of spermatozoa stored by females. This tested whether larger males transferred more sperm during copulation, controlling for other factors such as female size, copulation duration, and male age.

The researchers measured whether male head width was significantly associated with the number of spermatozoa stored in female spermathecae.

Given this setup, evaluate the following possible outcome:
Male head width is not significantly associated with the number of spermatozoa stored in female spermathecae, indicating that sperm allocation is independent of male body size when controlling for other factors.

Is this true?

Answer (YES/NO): YES